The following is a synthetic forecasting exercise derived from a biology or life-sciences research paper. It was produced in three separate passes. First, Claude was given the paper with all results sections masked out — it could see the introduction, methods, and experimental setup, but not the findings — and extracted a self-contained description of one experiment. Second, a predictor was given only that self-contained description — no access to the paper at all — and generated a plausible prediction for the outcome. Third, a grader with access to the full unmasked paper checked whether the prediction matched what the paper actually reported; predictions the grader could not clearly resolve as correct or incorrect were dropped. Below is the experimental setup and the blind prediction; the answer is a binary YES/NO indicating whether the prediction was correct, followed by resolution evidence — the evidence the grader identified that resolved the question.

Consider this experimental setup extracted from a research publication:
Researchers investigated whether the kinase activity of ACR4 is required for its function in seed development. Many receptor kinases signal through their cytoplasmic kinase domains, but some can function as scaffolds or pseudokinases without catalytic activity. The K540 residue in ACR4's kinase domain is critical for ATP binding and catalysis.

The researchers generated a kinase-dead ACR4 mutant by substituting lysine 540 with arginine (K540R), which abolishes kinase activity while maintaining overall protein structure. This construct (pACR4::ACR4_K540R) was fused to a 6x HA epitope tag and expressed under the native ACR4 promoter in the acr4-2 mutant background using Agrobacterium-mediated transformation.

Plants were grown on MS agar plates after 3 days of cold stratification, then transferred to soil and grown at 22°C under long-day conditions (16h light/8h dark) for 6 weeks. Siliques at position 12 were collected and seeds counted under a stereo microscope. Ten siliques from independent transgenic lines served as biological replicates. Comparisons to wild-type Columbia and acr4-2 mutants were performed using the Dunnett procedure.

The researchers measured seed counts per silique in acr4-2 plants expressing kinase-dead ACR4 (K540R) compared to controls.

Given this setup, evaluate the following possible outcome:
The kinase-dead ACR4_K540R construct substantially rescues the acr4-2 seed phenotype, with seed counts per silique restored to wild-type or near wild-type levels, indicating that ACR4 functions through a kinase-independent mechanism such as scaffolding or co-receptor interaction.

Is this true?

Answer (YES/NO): NO